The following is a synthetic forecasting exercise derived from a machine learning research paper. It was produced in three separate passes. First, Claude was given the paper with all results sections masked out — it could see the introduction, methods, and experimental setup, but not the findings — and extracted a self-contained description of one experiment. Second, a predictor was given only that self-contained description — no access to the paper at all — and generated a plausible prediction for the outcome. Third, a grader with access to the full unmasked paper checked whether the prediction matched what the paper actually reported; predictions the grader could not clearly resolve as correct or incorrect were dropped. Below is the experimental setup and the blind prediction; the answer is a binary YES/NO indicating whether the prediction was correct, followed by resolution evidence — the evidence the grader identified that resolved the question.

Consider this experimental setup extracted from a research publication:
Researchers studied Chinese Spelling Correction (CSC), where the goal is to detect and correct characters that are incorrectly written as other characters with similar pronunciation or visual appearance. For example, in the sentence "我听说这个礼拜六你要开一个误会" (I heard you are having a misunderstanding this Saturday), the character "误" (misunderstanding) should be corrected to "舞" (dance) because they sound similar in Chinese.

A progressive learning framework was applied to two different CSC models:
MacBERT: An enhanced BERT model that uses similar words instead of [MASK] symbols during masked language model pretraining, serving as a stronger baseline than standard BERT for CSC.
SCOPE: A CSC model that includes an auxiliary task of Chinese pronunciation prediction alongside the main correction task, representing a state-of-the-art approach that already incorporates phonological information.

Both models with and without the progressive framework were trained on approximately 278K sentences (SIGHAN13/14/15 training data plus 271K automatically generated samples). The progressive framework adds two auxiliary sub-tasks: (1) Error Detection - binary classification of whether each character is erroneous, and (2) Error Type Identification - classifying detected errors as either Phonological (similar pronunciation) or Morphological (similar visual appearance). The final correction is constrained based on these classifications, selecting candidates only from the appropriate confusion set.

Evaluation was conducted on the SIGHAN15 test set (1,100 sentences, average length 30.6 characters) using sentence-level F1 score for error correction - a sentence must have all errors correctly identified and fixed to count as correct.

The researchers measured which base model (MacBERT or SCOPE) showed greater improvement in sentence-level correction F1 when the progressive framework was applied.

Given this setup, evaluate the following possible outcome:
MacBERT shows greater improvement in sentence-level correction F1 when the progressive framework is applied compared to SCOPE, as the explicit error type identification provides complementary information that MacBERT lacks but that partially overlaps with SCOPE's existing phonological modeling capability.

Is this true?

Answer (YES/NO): YES